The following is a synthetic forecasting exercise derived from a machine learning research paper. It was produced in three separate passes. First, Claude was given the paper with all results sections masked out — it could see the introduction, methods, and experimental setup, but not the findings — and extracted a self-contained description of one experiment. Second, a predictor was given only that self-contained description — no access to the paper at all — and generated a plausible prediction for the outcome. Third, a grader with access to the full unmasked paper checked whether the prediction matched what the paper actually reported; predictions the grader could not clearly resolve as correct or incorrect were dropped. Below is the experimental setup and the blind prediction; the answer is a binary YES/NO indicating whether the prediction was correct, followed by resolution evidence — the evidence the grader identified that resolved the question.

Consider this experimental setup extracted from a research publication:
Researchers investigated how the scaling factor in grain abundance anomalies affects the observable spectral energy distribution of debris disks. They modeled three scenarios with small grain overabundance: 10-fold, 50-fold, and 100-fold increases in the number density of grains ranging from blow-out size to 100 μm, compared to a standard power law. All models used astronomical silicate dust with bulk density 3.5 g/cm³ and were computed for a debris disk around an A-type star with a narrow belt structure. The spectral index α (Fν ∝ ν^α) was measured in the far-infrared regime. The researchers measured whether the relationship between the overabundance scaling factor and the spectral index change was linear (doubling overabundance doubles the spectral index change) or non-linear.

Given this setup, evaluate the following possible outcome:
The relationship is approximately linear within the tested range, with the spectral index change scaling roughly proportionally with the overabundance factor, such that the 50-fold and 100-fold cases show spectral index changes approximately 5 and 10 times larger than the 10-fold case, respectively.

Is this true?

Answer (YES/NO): NO